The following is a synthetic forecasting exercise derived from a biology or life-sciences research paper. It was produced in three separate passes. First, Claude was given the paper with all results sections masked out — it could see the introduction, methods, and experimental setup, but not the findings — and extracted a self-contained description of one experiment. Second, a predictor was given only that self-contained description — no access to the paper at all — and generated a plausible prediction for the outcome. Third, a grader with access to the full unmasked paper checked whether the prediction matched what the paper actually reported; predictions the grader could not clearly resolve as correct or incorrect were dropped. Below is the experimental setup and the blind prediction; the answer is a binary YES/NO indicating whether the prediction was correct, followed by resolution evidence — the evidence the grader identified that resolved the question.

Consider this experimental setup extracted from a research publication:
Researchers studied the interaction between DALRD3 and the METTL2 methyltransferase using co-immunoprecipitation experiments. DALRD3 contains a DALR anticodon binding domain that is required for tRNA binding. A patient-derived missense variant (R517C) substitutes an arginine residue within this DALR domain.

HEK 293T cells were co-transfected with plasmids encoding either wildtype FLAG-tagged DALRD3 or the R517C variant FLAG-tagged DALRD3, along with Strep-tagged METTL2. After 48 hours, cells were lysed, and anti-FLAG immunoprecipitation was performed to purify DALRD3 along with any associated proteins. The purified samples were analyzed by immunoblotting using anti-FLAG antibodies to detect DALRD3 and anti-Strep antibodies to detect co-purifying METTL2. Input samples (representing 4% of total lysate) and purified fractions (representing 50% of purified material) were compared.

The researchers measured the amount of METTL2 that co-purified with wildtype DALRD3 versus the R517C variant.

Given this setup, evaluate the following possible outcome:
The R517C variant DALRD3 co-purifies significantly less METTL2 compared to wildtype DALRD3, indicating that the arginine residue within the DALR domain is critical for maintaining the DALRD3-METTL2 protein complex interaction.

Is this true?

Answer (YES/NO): YES